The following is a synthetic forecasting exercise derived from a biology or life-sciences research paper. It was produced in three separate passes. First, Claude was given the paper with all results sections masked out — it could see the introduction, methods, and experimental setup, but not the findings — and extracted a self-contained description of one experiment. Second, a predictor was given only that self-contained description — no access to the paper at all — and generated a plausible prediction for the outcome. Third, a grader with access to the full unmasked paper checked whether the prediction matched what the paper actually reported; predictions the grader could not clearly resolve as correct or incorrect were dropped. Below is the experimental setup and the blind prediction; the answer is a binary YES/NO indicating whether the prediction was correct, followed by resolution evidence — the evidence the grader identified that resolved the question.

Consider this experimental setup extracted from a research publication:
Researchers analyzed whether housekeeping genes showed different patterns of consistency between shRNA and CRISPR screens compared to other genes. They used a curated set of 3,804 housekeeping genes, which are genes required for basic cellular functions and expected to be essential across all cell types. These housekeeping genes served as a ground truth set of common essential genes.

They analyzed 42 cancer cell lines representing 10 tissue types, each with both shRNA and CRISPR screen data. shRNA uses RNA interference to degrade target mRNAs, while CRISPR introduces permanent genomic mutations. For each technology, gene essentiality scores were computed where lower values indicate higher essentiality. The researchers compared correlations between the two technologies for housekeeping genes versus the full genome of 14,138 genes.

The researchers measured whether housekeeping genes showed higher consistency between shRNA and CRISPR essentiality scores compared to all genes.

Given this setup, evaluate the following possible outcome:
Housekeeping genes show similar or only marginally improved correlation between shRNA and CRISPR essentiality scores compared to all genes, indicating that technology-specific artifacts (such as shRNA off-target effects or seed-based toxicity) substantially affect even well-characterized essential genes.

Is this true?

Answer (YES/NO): YES